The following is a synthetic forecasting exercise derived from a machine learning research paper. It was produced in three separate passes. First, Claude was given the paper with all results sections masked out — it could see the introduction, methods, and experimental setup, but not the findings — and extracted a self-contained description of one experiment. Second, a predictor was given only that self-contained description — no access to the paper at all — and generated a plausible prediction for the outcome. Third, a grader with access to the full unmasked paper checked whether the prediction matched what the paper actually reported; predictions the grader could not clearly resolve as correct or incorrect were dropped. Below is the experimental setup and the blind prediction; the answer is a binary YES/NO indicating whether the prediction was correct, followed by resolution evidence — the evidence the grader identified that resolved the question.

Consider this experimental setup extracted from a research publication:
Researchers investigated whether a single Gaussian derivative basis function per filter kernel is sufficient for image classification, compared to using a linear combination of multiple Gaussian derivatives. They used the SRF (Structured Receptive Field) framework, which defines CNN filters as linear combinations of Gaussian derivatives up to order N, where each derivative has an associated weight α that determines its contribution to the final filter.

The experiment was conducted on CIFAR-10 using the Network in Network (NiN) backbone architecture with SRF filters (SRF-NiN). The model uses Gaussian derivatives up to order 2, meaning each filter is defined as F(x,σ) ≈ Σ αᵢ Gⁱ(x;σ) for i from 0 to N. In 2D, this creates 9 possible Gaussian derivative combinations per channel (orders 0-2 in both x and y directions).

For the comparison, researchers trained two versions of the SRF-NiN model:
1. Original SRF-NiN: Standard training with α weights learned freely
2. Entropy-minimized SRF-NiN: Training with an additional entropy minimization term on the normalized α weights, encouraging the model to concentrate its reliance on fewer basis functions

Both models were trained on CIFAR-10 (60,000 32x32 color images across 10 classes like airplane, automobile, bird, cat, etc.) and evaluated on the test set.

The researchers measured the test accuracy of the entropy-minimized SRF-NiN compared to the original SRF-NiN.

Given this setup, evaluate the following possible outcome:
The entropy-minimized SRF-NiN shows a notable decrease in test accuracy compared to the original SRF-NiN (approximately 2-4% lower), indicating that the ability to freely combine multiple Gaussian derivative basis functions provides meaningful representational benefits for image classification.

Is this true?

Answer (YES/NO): NO